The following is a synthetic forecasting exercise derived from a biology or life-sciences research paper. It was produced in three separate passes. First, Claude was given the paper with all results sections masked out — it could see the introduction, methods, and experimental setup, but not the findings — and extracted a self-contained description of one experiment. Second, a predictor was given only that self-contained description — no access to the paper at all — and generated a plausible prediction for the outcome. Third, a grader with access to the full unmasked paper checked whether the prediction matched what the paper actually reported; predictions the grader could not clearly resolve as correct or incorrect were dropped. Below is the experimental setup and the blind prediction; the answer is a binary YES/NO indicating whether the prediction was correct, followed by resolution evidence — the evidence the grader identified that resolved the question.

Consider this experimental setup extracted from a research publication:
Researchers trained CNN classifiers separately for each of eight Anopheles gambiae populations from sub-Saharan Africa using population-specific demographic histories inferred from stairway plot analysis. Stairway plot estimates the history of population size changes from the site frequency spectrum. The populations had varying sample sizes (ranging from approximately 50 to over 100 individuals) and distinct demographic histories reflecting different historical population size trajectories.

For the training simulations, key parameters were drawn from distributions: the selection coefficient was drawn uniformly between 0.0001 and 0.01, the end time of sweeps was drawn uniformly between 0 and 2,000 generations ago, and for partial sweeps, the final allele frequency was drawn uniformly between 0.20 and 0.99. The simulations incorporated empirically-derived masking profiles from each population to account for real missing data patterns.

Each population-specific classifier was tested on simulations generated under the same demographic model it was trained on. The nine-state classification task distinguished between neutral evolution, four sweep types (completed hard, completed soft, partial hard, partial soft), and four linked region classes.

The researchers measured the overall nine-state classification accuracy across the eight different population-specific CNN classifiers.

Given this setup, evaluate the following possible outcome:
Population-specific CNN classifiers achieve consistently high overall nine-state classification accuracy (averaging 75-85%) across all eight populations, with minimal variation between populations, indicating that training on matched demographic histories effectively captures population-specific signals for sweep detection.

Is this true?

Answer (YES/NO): NO